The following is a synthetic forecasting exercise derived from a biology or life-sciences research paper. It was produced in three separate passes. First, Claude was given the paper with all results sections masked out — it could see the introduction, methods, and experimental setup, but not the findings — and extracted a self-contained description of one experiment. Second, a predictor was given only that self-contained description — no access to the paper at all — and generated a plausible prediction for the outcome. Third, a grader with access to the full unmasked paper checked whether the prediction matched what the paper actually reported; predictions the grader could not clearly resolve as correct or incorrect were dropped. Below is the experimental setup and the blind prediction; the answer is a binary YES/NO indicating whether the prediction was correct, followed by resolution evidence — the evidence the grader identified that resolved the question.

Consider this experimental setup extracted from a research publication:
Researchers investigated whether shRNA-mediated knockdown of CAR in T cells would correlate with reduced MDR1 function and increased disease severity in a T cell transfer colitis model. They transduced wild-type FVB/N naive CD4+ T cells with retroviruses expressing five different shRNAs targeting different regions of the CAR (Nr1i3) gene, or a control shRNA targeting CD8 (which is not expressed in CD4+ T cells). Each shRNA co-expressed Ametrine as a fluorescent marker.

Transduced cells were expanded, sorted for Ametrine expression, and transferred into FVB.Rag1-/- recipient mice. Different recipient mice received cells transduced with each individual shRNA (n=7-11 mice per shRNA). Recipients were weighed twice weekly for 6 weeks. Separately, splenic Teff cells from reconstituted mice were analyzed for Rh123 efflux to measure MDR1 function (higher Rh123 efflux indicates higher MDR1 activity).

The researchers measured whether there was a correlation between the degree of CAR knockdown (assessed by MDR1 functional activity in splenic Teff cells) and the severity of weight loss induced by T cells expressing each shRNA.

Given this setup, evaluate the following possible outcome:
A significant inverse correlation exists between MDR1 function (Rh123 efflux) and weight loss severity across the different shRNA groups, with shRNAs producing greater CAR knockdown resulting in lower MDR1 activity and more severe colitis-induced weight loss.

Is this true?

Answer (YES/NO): YES